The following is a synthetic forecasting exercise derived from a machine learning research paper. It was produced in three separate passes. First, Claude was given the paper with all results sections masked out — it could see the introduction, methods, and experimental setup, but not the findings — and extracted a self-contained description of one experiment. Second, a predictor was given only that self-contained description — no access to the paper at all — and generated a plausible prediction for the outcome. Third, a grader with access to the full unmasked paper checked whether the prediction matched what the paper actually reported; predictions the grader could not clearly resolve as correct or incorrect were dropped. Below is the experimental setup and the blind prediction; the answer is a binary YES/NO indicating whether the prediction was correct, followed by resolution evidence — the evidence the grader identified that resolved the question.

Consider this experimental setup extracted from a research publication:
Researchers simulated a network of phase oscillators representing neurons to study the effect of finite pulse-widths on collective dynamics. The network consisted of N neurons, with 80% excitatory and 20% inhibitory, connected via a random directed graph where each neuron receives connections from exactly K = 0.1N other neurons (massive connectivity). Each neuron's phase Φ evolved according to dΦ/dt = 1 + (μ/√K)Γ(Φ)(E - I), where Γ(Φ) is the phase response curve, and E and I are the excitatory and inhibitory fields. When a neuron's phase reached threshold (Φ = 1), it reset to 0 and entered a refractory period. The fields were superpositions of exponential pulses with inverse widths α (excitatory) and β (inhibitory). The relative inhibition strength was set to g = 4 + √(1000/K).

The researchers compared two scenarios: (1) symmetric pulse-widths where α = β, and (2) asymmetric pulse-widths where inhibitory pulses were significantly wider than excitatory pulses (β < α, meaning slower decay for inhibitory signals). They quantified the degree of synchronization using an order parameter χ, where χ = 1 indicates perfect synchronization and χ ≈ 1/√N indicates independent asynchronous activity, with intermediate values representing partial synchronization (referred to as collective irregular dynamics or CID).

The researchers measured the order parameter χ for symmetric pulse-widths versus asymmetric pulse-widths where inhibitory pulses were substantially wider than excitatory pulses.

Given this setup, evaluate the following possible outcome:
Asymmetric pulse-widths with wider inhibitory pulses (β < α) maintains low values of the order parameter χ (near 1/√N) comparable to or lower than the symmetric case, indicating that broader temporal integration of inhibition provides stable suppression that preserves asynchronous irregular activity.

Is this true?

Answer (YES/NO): NO